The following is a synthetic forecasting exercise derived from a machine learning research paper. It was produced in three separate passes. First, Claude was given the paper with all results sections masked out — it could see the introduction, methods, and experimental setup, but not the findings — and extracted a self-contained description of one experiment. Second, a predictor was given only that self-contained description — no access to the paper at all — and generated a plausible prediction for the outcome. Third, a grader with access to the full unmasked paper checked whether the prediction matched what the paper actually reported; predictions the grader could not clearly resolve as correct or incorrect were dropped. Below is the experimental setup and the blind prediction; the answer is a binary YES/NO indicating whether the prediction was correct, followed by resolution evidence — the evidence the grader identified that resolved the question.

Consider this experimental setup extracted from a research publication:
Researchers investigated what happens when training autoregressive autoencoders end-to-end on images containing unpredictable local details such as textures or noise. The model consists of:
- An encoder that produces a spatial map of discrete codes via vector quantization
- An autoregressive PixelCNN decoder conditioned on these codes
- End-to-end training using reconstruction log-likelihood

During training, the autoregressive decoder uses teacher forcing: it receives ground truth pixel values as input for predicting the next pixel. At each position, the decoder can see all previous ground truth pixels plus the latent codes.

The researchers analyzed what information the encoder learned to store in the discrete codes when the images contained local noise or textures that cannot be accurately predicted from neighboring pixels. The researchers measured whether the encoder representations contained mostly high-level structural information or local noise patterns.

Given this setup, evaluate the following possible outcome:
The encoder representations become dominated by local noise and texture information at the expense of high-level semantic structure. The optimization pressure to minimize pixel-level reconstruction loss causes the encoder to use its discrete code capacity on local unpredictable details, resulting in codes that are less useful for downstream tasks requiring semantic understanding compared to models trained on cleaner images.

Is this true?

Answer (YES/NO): YES